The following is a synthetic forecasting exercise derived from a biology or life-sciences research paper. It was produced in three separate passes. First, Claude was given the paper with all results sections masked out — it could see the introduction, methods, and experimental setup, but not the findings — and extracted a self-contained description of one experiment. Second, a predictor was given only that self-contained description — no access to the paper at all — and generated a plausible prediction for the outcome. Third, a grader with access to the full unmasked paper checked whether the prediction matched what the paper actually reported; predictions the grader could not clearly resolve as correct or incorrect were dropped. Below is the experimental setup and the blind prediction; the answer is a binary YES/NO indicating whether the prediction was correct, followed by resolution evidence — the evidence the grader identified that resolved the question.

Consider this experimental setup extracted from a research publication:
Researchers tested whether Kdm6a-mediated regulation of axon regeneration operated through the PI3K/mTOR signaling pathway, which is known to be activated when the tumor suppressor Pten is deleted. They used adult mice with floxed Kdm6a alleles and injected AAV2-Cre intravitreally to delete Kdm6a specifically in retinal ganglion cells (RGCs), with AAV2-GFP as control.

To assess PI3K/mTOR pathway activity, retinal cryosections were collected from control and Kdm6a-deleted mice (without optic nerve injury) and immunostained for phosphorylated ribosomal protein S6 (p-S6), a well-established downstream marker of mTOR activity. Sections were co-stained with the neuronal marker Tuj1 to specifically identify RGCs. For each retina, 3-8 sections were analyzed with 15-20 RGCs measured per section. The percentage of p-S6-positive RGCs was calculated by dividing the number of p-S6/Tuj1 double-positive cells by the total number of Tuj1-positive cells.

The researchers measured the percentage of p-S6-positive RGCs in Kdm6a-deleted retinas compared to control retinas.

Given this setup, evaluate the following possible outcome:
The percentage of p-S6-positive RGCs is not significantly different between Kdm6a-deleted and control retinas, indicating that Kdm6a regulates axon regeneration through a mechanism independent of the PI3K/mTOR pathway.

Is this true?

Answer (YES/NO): YES